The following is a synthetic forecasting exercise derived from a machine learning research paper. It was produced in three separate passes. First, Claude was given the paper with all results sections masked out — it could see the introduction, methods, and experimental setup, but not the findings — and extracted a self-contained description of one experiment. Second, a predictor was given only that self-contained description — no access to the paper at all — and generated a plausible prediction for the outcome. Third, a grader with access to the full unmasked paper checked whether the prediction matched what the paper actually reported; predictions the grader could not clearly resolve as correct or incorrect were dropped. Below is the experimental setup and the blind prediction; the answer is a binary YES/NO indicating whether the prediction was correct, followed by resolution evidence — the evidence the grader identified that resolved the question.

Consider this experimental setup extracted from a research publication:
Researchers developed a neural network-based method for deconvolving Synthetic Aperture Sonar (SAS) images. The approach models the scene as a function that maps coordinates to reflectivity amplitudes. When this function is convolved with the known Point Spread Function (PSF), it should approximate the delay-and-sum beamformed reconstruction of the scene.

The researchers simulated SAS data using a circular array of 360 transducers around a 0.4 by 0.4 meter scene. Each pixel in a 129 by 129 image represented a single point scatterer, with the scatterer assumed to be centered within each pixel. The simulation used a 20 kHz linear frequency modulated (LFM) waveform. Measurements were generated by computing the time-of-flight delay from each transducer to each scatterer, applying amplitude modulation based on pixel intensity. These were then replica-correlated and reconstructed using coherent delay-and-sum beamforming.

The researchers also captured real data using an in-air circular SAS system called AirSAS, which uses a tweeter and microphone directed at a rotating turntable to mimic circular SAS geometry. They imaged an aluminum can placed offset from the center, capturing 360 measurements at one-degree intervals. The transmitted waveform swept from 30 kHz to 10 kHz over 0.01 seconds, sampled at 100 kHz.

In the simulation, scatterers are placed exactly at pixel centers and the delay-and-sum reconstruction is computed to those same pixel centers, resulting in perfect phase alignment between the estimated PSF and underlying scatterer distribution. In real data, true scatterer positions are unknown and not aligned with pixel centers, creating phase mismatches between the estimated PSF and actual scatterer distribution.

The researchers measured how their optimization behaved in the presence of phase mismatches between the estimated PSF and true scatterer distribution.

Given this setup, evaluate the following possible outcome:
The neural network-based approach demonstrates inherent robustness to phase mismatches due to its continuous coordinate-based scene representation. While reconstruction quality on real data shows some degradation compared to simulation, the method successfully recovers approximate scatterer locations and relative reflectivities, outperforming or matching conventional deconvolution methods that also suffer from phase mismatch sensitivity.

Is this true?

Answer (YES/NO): NO